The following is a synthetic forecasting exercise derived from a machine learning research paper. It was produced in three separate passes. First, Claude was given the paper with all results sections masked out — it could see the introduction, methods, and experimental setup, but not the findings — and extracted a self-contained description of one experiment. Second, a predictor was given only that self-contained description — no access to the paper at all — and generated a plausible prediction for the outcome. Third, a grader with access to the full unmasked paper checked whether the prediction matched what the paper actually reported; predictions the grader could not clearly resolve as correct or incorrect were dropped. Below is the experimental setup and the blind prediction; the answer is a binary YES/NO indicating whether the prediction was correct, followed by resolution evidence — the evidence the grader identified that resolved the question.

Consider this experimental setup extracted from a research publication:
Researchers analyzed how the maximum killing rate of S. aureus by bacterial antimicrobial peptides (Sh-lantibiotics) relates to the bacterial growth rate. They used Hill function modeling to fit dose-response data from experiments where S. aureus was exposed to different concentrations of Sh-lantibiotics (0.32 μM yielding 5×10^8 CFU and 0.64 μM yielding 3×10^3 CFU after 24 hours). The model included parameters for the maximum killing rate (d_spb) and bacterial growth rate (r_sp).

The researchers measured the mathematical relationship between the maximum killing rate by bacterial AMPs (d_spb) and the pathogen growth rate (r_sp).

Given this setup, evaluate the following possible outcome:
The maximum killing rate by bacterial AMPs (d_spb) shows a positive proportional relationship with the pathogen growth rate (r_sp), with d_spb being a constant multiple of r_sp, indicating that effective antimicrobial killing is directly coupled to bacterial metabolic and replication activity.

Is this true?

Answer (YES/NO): YES